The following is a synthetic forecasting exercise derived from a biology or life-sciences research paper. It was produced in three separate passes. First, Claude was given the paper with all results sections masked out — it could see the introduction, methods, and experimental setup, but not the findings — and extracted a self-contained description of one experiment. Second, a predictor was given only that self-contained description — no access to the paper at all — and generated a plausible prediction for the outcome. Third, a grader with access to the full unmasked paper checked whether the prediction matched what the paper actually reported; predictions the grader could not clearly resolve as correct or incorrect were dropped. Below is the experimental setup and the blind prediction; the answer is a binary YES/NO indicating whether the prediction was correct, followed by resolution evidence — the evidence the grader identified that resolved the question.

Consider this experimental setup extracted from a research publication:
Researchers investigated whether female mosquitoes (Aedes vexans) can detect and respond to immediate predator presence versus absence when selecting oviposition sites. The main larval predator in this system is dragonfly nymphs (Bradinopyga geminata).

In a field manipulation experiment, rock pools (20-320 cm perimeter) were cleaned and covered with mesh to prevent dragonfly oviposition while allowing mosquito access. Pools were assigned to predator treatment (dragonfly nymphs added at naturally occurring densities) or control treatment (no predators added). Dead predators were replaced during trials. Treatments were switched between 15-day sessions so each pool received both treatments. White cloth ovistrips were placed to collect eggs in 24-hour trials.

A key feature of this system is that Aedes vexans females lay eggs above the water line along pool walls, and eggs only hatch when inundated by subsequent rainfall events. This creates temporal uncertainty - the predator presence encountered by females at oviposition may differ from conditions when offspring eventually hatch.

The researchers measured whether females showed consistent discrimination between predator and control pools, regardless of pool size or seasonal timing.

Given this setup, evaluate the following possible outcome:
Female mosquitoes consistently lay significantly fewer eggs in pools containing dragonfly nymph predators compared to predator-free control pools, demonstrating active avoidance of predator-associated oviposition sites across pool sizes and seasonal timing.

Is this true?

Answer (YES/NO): NO